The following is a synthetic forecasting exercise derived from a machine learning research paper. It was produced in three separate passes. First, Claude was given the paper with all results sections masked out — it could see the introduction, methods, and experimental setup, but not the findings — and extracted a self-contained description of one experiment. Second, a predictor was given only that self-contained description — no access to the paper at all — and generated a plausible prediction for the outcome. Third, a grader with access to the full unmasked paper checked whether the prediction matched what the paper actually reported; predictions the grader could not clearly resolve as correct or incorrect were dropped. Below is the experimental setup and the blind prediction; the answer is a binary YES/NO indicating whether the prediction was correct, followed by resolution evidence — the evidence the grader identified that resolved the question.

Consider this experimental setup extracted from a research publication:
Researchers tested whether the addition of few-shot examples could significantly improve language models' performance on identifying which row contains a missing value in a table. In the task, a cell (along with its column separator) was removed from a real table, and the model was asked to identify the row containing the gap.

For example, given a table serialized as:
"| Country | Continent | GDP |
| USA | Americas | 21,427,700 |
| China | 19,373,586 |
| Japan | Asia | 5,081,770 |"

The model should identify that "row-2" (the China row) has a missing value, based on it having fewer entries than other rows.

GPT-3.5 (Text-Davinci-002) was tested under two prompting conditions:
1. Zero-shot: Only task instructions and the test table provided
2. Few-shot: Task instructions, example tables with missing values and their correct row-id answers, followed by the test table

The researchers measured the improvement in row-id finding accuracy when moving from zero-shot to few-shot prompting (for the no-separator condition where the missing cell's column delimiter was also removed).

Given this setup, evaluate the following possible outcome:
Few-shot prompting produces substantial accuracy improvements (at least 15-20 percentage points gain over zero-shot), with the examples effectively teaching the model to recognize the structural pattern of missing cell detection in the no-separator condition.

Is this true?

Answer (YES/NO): NO